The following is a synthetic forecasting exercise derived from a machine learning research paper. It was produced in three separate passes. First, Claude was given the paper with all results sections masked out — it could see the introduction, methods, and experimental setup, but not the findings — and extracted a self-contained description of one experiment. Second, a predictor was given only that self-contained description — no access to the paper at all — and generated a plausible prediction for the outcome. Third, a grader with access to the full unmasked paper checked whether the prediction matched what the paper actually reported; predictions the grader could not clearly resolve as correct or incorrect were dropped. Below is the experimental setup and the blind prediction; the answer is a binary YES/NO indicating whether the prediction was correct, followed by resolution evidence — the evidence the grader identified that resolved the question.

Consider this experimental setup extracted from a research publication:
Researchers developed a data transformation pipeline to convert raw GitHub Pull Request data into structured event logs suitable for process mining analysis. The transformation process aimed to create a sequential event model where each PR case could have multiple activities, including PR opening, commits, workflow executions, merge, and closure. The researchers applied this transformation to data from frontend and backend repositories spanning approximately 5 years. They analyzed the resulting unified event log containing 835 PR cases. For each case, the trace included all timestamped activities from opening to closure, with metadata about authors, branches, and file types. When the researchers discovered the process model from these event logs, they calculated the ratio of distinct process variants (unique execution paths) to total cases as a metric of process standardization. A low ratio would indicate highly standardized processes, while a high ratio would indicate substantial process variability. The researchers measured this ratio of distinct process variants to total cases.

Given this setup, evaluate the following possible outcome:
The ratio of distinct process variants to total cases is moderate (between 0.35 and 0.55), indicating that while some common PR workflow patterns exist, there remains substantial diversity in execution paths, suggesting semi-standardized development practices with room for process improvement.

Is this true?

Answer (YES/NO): NO